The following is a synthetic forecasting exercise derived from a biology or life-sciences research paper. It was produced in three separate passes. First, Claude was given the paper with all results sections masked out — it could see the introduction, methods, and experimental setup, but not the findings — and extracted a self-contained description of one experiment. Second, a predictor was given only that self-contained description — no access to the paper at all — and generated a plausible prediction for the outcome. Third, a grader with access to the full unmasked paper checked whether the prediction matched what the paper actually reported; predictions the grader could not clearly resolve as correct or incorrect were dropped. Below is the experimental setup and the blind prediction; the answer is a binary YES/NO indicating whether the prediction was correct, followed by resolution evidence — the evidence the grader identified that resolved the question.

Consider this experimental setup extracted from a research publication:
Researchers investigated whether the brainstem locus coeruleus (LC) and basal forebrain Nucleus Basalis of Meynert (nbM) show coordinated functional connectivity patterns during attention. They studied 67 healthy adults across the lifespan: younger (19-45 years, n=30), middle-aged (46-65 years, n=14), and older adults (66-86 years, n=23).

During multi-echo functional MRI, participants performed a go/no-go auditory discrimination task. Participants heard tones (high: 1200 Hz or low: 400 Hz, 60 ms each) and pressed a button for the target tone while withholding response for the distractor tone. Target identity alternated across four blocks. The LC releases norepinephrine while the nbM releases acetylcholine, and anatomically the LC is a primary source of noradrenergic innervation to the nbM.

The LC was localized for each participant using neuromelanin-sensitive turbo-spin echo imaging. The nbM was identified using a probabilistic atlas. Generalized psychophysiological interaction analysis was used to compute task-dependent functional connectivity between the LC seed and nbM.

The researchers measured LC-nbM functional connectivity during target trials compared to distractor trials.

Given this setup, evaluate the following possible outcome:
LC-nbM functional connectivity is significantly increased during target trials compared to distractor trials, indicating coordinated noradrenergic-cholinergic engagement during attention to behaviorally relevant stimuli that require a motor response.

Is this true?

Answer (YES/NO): NO